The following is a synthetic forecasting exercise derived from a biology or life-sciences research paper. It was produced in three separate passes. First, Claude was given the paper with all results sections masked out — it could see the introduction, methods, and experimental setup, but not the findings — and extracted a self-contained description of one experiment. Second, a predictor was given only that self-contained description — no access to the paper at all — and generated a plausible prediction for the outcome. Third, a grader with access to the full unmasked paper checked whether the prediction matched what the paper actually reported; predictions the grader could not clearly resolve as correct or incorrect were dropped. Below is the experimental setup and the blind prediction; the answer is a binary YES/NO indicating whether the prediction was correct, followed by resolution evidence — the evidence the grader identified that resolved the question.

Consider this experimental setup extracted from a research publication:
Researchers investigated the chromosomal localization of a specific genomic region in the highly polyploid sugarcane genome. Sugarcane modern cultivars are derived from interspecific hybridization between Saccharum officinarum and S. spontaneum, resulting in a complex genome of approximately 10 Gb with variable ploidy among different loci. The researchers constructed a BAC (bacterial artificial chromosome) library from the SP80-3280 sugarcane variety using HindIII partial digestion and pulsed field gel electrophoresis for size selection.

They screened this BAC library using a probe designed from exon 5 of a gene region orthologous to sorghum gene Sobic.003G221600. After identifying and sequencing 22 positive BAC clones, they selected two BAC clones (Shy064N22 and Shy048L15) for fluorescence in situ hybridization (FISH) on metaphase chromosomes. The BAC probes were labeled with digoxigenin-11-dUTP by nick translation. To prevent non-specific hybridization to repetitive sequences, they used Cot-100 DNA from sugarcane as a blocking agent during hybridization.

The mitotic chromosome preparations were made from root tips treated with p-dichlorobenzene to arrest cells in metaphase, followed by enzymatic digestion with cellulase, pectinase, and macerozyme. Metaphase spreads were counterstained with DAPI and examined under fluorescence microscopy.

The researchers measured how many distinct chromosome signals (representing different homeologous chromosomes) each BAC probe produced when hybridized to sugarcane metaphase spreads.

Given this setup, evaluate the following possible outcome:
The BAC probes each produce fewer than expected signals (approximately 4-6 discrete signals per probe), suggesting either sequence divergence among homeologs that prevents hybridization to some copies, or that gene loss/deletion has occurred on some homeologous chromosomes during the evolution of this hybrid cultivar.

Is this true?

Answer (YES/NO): NO